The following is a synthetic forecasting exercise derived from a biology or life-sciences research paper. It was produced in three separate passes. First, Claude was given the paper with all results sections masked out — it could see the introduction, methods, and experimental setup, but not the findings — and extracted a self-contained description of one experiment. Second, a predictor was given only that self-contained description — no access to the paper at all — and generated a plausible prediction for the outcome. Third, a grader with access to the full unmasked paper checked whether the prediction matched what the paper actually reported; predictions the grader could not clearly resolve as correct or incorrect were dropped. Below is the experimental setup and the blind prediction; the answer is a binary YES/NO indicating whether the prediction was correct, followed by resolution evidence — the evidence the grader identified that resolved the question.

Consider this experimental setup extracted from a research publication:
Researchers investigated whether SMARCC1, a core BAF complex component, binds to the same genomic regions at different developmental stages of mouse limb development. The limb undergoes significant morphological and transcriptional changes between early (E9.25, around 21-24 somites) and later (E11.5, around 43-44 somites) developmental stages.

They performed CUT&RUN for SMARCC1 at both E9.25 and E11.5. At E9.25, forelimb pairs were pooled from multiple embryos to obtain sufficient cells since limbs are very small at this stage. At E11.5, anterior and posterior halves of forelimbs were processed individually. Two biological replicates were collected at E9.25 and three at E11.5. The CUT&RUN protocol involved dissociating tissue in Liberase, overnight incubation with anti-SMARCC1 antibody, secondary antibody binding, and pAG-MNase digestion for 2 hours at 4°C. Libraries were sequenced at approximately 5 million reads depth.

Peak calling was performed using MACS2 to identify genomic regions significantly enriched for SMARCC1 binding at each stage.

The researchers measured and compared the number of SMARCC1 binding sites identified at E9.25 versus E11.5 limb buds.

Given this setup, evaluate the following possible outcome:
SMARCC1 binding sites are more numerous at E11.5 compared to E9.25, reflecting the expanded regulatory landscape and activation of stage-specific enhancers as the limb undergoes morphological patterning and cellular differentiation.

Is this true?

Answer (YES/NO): YES